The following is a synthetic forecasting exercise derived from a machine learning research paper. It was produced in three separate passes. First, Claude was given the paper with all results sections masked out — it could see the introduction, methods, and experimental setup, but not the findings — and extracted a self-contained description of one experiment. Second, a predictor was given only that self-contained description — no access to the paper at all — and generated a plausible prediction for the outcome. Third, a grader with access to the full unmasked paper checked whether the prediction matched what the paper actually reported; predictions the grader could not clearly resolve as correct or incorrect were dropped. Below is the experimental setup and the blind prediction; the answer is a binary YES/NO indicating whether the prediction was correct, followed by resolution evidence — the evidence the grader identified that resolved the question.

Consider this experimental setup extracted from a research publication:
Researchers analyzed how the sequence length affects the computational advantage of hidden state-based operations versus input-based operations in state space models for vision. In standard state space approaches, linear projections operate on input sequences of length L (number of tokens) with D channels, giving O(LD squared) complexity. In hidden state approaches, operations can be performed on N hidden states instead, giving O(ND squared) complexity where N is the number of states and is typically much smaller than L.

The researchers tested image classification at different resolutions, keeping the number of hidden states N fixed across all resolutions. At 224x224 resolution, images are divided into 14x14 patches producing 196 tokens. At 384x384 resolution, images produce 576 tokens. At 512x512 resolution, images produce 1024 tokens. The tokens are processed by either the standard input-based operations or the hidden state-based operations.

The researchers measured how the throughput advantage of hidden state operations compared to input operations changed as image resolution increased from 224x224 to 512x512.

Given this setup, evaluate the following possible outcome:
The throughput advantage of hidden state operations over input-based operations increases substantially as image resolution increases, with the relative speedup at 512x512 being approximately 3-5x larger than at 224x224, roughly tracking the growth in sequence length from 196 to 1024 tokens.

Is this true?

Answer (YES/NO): NO